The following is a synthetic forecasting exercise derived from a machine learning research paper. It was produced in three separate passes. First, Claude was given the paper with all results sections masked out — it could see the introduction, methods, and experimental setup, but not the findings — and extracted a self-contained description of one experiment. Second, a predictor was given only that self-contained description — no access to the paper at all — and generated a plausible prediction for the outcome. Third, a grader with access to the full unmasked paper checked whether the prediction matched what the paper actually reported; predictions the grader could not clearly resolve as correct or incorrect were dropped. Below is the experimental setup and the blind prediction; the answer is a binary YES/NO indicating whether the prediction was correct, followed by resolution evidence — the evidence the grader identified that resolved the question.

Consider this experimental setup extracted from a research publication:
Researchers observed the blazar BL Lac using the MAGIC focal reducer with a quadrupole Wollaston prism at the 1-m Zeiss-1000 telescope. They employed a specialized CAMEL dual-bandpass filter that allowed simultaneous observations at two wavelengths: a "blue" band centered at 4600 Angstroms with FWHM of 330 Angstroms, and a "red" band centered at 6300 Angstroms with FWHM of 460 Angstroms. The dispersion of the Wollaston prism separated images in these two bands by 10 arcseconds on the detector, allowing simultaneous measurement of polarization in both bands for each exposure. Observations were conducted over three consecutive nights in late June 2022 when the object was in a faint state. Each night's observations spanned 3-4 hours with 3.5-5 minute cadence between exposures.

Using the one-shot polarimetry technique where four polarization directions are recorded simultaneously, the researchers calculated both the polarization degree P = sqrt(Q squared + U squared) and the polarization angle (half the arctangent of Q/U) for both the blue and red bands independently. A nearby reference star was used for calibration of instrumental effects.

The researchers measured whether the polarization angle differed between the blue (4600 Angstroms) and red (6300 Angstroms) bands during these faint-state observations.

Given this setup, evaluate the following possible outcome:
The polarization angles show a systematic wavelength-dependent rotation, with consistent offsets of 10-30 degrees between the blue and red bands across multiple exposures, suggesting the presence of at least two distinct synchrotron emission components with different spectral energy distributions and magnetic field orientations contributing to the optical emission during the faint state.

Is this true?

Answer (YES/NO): NO